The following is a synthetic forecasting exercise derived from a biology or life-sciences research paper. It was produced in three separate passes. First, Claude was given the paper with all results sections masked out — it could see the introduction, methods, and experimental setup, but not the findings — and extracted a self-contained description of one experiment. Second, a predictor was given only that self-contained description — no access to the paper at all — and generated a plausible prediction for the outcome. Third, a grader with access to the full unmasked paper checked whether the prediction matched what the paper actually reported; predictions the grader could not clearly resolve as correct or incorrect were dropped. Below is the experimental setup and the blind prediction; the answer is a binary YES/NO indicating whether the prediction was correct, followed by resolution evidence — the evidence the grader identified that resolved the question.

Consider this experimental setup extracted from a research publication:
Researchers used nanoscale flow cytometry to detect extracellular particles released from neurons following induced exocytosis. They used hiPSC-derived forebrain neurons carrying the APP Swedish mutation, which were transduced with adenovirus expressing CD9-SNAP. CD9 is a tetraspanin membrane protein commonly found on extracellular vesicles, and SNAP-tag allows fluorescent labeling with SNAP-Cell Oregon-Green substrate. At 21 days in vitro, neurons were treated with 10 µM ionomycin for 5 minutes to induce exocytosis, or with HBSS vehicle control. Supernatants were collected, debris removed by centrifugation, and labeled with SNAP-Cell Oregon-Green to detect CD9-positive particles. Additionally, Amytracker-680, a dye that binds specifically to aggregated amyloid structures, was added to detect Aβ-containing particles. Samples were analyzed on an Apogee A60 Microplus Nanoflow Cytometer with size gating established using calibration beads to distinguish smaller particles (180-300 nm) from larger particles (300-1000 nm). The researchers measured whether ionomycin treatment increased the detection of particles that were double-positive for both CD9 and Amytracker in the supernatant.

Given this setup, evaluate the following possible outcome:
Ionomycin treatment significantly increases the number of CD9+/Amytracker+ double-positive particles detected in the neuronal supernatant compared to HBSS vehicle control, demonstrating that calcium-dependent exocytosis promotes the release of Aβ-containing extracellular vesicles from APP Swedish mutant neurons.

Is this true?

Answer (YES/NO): YES